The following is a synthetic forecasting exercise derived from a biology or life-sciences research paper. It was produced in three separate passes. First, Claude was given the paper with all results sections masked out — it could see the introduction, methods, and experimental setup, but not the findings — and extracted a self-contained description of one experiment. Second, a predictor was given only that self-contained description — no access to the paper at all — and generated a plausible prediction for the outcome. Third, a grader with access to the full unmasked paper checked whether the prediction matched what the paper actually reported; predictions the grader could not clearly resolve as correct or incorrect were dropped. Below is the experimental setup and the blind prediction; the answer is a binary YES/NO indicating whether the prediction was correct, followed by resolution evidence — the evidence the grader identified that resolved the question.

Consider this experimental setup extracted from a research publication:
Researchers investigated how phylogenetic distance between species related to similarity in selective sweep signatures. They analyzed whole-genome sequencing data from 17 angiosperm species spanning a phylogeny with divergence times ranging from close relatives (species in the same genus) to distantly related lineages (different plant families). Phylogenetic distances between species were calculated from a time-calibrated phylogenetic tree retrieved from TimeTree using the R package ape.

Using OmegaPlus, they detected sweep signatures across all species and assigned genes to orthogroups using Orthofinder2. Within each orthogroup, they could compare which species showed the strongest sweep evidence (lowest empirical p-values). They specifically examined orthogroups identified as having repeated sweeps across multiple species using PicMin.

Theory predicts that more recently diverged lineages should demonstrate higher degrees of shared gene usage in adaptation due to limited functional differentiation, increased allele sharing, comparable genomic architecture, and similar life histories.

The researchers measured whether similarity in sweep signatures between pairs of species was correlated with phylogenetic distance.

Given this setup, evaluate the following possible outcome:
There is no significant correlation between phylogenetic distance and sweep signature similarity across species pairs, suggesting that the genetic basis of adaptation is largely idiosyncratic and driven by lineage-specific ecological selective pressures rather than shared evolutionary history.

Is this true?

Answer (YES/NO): NO